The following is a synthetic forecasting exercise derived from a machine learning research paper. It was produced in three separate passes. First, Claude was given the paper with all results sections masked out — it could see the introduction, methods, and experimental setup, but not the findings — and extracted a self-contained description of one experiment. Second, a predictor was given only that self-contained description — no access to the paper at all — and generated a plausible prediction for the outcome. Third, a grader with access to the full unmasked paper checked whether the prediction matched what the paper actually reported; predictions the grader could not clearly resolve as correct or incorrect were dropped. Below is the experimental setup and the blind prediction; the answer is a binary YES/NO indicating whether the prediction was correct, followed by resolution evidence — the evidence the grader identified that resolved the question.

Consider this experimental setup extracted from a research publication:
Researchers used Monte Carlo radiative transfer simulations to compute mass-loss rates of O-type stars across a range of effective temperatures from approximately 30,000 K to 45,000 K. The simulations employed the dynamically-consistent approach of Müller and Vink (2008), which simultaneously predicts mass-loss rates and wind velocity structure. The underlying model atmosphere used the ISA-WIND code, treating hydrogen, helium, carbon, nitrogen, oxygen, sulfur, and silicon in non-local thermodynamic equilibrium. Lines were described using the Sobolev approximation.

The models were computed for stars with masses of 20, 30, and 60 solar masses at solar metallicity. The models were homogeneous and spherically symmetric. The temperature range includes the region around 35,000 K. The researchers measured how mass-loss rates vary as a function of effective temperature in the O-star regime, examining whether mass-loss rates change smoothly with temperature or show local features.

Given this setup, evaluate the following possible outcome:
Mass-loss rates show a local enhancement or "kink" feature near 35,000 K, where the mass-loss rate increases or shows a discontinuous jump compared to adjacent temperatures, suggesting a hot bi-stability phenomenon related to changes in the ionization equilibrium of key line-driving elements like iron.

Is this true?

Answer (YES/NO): NO